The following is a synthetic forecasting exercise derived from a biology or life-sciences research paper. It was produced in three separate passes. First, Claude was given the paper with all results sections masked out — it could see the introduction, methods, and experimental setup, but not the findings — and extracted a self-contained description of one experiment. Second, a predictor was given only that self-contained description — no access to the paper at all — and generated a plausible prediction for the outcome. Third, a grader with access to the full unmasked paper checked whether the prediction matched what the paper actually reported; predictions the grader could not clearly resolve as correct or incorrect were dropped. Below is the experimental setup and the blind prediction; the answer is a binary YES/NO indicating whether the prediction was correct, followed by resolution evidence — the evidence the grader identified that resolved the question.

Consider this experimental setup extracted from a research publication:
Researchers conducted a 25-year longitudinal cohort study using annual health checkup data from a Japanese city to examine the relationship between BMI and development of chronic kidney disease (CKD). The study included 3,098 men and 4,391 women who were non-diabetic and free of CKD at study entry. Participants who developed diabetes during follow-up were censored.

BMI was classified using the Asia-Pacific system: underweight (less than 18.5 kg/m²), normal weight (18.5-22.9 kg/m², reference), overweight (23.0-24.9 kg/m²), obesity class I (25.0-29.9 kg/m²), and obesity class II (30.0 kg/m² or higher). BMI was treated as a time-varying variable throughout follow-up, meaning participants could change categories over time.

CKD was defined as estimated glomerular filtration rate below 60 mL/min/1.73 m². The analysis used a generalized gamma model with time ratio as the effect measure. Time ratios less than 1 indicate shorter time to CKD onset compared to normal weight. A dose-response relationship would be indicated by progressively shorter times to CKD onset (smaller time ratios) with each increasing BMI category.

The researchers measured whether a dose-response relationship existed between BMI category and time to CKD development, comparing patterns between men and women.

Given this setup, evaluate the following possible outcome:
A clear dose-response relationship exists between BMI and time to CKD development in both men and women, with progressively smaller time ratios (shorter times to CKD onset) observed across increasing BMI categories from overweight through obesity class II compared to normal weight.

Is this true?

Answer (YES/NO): NO